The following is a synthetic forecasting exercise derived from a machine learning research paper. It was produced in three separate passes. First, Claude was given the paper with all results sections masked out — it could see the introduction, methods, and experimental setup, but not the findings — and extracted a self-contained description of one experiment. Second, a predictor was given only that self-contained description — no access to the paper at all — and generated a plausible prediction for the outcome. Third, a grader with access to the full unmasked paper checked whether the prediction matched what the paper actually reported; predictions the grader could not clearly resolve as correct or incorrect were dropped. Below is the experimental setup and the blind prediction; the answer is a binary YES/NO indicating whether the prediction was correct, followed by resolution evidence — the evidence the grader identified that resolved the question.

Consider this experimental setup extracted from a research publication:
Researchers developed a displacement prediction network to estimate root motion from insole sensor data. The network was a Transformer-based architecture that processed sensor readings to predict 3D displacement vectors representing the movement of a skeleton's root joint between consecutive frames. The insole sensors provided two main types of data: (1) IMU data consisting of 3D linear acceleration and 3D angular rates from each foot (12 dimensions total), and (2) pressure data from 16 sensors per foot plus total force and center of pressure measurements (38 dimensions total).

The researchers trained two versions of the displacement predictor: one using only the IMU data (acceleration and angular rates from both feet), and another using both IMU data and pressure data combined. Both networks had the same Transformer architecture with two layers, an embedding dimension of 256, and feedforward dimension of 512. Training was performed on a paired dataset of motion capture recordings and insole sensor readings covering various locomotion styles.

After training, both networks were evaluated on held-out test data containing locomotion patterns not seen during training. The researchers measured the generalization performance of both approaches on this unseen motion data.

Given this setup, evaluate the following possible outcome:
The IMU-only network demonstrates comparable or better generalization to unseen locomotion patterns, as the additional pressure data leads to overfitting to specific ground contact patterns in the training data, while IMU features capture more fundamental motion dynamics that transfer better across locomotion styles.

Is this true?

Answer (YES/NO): YES